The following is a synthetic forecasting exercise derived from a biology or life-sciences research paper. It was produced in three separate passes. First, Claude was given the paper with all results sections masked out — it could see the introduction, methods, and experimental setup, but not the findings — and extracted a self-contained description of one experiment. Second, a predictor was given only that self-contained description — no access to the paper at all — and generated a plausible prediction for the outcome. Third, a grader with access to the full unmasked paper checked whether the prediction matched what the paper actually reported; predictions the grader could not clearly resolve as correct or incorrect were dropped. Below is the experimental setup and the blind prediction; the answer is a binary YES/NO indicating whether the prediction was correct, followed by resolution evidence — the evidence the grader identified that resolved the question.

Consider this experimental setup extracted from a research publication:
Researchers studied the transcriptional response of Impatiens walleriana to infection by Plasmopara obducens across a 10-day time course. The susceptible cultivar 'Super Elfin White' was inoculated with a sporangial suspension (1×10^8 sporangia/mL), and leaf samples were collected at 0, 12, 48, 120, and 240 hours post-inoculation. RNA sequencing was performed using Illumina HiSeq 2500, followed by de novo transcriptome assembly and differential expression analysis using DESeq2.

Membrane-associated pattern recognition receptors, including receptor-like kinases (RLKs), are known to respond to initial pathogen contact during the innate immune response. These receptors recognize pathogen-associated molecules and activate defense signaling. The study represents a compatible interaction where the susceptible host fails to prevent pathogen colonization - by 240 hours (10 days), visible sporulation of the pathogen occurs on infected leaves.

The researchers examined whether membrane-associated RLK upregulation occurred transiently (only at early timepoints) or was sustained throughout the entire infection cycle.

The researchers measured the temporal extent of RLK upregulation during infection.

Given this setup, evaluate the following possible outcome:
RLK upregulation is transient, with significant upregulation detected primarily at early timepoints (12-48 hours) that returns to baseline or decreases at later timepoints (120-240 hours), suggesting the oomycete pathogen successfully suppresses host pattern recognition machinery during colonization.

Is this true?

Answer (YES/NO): NO